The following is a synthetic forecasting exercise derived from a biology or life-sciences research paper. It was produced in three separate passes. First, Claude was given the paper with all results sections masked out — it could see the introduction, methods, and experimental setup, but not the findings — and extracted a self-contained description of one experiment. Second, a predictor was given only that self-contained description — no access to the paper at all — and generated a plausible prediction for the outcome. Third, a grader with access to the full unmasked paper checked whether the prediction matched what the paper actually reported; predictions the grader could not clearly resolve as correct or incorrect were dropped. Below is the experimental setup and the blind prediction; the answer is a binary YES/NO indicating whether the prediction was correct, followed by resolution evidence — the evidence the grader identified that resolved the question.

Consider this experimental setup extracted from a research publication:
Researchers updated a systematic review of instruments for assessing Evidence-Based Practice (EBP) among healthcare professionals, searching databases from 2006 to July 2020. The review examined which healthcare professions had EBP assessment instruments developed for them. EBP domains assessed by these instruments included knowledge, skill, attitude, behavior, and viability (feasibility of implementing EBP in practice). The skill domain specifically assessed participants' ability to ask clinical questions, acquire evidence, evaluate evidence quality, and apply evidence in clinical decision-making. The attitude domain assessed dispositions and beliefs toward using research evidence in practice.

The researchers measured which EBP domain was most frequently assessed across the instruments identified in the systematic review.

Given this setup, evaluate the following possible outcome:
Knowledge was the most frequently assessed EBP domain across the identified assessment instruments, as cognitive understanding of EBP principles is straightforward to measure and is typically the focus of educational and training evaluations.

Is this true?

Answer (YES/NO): NO